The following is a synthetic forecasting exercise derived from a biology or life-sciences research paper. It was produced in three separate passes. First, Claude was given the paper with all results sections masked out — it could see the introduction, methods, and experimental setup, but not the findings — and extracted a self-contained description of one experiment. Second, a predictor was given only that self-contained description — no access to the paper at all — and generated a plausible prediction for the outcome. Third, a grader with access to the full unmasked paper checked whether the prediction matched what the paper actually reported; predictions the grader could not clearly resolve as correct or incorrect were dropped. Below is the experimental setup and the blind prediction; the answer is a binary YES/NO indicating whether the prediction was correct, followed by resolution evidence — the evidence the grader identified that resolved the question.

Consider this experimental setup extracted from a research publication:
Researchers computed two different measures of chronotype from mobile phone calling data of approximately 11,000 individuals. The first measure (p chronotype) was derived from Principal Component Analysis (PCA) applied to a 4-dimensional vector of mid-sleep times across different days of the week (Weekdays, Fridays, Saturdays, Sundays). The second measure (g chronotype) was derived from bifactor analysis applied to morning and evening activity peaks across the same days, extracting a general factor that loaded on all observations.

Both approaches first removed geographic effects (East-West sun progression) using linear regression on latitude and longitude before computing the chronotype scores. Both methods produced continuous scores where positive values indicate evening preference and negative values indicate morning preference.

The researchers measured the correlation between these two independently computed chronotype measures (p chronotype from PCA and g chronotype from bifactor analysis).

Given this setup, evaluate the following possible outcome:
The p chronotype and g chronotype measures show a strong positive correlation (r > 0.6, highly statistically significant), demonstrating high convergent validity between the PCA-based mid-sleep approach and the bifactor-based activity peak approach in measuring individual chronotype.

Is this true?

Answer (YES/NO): YES